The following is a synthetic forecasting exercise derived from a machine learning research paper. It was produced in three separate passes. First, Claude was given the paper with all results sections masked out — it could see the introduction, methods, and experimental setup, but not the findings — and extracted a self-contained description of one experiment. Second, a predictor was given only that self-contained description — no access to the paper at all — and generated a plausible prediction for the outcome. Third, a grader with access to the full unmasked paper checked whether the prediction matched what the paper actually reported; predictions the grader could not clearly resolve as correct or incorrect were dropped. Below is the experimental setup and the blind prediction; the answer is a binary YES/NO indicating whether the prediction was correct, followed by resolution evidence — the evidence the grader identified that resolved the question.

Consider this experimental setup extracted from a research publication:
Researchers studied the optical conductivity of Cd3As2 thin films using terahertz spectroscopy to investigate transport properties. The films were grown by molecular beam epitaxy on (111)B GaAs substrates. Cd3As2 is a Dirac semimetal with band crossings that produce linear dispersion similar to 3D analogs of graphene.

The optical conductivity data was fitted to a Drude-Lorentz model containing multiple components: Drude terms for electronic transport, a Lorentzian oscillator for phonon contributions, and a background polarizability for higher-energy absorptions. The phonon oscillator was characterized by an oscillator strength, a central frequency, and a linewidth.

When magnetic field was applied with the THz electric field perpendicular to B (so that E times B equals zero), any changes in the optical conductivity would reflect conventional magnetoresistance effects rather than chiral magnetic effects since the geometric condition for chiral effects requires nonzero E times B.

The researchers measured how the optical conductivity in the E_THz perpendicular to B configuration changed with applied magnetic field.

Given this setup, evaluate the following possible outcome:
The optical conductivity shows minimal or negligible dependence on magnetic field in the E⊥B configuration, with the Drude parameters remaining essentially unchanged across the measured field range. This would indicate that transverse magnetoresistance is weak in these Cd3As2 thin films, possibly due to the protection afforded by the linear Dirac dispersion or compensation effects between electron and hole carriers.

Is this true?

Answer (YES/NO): NO